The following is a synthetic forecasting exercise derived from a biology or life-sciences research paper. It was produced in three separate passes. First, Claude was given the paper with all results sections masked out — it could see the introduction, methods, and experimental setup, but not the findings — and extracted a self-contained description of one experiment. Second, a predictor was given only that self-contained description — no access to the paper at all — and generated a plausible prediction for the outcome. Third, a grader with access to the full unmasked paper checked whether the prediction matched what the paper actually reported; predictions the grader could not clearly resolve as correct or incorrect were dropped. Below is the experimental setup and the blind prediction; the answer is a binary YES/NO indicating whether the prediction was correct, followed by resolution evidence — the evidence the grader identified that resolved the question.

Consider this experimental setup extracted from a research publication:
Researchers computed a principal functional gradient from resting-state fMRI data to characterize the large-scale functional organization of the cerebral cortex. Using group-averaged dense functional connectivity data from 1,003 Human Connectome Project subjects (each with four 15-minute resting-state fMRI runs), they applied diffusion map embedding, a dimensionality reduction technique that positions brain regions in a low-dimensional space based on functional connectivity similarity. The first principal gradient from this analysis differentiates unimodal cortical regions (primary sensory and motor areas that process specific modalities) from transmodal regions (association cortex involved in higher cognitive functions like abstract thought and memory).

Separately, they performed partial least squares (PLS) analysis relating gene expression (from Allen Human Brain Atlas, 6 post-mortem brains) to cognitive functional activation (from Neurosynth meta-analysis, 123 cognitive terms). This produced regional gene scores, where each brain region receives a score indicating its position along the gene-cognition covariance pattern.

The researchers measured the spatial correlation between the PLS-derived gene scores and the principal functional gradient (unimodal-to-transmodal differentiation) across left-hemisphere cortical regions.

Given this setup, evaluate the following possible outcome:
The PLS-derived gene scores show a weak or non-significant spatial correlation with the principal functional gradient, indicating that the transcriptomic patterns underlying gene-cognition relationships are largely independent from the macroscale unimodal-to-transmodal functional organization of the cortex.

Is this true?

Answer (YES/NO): NO